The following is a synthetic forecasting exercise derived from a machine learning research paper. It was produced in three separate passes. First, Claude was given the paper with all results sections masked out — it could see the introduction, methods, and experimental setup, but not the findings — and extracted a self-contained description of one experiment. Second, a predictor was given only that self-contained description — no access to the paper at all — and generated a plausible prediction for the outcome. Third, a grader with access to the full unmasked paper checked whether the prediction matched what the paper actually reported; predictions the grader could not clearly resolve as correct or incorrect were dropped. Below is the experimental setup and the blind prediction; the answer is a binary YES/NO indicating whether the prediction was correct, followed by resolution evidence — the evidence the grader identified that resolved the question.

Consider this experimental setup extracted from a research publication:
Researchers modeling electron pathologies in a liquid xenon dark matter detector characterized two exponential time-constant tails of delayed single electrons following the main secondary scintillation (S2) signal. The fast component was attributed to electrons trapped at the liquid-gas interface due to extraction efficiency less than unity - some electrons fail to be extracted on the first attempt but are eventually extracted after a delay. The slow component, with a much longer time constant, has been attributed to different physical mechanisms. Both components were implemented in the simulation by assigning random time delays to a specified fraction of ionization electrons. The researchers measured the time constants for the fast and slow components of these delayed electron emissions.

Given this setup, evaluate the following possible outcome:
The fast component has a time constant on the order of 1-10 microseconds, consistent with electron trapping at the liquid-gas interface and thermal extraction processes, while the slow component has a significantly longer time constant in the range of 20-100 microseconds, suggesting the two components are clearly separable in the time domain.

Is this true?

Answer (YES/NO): NO